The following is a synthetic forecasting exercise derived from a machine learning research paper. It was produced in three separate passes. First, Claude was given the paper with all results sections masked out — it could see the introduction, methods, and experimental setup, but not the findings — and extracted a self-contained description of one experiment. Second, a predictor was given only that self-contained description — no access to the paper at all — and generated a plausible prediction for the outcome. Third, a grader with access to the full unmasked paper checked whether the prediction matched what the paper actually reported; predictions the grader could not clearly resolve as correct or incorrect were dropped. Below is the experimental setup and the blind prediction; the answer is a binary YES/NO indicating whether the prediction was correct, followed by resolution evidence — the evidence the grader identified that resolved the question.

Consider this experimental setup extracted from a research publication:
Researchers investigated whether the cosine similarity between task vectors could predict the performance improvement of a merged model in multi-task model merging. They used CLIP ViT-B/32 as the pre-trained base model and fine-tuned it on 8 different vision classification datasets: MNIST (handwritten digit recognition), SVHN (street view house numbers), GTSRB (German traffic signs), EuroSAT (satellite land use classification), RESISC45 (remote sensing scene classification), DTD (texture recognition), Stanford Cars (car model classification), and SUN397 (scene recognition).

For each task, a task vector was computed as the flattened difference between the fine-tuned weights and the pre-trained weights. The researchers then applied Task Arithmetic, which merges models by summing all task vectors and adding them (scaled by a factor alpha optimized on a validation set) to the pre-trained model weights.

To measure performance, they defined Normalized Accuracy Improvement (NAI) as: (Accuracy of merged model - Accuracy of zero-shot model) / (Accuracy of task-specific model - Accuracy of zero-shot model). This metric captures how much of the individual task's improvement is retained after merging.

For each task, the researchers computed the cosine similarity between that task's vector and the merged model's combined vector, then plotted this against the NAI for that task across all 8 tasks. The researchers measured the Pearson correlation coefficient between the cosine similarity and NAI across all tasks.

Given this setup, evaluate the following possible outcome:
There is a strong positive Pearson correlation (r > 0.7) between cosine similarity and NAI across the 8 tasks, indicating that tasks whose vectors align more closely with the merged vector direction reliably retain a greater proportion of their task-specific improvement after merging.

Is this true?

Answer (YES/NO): NO